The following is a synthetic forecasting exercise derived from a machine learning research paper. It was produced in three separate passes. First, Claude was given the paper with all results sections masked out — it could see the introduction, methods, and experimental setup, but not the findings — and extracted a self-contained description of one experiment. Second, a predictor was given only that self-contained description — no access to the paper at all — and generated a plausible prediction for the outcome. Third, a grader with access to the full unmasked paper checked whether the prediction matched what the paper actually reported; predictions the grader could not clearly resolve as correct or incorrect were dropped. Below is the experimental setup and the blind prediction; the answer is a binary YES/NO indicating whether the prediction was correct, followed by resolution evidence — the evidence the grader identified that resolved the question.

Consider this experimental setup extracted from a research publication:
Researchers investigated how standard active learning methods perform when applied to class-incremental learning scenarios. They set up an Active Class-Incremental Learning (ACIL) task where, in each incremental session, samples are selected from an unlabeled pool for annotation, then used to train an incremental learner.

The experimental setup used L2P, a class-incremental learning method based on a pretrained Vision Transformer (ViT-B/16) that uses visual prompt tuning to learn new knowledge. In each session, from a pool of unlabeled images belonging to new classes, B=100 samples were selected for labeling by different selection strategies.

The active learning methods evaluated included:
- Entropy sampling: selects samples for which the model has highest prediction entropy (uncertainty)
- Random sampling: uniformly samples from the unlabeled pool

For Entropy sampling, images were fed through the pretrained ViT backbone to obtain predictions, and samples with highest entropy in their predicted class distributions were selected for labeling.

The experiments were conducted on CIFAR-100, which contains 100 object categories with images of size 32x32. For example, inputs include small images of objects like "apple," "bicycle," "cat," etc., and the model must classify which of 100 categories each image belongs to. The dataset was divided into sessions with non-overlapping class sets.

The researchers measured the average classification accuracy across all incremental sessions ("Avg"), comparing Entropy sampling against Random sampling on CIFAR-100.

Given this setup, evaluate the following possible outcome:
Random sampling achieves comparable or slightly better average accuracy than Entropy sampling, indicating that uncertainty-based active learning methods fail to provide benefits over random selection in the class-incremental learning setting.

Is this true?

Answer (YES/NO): YES